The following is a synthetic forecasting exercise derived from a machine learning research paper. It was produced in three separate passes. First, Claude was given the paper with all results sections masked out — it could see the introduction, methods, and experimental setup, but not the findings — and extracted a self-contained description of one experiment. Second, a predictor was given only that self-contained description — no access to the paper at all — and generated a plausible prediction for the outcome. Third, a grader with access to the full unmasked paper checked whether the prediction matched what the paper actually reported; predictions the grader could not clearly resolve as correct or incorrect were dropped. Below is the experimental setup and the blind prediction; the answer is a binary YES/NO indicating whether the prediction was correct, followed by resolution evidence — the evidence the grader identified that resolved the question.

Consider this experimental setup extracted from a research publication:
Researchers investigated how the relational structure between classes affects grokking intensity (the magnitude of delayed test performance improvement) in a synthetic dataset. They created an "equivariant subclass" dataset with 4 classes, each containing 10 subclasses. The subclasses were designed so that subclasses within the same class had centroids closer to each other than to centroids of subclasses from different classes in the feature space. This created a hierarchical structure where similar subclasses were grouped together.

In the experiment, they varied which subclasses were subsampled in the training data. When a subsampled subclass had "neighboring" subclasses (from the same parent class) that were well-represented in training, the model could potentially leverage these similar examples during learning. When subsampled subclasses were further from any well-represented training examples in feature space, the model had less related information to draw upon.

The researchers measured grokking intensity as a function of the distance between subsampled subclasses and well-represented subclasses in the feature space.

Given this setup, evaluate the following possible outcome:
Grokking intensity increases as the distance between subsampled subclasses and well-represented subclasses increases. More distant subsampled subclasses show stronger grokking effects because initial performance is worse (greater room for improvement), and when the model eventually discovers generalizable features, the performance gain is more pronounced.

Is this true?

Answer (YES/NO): NO